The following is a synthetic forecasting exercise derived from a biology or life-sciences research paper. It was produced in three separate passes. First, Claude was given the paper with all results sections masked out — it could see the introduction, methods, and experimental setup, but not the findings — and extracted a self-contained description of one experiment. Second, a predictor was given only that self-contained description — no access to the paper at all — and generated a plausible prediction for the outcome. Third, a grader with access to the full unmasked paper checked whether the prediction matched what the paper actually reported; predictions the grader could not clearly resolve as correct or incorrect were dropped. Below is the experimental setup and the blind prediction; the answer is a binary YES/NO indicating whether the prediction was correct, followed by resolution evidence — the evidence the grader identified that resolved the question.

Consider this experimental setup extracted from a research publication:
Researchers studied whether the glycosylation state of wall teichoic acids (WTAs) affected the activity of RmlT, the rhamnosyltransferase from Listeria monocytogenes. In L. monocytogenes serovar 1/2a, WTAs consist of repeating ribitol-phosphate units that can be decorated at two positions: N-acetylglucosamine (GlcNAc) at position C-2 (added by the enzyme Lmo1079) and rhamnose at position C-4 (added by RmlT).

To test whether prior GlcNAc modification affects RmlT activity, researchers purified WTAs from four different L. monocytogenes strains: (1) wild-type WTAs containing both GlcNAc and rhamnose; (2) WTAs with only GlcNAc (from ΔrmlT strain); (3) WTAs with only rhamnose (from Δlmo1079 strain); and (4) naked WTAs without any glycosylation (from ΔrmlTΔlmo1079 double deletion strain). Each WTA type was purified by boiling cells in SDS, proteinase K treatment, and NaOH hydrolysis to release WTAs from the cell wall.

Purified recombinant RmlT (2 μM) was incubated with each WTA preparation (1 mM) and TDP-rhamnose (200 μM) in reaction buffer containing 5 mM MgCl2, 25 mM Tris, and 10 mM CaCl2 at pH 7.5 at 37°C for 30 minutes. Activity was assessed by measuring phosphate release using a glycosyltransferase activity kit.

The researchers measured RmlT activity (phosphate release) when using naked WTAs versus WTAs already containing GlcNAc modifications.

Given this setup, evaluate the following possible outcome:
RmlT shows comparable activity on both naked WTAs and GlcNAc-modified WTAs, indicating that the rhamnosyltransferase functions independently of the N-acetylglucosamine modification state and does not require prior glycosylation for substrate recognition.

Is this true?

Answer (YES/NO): NO